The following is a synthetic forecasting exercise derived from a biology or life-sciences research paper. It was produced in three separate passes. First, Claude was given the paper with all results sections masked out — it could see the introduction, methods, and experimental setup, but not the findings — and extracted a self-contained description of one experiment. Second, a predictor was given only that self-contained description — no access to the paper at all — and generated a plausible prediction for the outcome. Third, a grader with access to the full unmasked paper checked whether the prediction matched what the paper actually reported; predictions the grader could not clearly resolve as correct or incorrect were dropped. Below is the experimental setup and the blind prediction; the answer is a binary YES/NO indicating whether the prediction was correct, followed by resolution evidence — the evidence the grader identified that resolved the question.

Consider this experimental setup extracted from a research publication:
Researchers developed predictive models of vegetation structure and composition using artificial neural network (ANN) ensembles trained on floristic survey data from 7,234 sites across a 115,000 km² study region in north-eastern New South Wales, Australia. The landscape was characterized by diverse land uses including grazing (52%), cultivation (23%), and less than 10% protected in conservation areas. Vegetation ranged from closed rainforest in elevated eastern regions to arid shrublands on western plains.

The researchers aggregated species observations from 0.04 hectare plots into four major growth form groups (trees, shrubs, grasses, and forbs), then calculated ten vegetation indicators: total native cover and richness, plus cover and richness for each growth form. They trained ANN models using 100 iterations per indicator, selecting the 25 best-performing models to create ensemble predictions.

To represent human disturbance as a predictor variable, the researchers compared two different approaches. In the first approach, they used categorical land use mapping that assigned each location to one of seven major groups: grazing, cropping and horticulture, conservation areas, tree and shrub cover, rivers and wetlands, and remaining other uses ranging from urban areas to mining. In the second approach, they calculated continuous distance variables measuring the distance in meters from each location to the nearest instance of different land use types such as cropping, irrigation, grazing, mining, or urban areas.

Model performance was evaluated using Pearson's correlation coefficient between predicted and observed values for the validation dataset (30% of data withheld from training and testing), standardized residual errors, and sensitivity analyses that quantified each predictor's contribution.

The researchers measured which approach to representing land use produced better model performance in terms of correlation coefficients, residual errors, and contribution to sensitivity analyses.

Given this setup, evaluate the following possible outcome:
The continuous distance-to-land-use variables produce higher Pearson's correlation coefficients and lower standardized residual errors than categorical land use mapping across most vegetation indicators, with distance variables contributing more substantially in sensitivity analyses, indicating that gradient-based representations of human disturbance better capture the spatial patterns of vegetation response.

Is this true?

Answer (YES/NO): NO